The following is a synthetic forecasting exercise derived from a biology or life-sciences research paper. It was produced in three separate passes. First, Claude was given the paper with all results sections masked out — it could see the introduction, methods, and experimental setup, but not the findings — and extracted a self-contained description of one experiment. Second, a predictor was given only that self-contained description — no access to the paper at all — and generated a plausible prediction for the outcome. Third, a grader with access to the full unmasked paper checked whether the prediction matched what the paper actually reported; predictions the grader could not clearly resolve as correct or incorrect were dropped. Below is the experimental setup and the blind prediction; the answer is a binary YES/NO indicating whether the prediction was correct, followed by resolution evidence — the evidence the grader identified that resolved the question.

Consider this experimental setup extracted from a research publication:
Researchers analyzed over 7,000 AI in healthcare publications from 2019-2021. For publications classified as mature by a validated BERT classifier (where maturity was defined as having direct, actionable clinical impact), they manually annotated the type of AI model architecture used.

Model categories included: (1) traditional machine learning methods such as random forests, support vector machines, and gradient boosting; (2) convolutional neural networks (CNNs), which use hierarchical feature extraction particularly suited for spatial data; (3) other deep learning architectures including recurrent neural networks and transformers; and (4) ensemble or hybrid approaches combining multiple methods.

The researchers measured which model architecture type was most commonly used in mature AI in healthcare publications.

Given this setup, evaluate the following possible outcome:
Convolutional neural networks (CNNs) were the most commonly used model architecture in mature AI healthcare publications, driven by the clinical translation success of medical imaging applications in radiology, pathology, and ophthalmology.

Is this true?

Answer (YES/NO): YES